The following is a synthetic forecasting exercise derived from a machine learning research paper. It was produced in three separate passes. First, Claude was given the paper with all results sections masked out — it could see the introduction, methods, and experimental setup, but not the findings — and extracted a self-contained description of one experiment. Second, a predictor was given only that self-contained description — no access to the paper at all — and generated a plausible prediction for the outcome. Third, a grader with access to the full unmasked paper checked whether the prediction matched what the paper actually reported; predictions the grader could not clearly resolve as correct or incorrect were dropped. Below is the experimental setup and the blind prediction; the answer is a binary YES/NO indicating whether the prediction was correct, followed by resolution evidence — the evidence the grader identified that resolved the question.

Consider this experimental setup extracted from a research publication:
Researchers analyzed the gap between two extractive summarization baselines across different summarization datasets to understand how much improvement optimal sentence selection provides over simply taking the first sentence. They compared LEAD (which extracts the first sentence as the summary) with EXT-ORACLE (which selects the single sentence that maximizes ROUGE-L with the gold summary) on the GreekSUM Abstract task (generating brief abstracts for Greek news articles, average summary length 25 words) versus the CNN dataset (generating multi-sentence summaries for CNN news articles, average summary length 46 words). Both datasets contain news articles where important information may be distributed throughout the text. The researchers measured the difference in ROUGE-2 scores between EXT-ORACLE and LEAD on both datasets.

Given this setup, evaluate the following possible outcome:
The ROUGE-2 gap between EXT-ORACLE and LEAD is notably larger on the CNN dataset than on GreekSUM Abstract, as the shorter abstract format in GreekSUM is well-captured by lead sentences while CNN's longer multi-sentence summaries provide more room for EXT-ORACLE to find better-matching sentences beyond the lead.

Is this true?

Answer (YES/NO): YES